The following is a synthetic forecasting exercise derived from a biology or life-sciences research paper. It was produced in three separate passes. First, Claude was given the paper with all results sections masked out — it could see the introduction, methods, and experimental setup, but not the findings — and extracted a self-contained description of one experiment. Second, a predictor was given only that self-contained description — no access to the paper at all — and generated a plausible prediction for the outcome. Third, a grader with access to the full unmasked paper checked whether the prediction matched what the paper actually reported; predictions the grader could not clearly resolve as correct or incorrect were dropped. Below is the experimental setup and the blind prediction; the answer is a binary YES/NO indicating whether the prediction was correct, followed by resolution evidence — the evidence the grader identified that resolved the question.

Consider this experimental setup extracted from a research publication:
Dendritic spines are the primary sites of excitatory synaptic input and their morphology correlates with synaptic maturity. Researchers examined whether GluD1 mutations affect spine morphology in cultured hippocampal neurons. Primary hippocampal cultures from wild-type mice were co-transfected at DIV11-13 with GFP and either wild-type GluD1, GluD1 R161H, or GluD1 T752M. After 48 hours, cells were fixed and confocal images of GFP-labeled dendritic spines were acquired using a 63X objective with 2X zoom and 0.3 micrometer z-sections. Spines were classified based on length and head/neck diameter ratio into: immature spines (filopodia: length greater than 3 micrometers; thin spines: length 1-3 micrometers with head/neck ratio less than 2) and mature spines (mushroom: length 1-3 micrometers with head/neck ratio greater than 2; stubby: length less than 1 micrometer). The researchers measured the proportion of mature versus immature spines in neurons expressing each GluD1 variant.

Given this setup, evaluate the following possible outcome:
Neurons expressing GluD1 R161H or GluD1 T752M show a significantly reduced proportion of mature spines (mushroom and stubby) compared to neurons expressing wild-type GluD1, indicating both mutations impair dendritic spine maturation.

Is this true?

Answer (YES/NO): NO